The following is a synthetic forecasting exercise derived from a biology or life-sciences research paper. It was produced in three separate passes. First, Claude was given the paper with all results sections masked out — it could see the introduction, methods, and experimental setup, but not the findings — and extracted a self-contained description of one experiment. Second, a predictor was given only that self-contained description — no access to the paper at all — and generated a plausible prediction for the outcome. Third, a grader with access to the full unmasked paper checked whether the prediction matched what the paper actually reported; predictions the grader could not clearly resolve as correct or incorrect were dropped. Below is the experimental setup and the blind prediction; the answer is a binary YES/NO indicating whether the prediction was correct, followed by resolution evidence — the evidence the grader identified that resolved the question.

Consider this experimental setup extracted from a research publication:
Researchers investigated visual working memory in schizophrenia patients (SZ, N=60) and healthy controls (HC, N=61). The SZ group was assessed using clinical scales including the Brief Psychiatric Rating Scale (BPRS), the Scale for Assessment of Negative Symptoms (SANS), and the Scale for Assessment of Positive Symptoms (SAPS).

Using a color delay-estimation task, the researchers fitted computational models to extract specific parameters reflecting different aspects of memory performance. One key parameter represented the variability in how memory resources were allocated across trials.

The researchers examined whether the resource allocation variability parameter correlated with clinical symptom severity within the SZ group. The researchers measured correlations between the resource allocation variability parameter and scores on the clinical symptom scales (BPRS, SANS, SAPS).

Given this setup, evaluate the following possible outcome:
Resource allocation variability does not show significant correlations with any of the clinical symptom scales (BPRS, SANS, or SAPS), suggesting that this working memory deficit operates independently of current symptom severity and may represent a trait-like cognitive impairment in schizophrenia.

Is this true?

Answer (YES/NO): NO